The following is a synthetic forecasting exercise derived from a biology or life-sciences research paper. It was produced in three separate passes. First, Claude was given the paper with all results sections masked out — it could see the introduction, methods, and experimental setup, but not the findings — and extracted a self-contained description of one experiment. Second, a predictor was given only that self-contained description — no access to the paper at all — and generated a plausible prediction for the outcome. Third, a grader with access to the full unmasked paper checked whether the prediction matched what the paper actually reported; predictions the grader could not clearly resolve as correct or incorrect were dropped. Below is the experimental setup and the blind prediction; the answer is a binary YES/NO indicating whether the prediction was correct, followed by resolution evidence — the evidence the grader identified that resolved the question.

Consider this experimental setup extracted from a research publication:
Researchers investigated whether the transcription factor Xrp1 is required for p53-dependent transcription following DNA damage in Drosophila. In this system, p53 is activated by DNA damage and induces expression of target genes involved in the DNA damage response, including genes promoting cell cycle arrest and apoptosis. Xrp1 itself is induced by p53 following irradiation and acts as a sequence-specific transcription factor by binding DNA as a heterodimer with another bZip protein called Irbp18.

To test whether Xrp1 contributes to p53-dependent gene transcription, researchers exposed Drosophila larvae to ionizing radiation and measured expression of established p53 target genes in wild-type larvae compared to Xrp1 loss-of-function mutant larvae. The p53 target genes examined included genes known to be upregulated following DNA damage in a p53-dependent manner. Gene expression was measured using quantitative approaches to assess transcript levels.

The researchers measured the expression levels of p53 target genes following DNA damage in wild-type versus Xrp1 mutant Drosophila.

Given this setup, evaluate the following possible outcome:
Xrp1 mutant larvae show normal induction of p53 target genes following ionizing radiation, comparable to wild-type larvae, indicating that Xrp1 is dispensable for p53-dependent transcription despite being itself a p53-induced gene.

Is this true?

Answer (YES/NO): NO